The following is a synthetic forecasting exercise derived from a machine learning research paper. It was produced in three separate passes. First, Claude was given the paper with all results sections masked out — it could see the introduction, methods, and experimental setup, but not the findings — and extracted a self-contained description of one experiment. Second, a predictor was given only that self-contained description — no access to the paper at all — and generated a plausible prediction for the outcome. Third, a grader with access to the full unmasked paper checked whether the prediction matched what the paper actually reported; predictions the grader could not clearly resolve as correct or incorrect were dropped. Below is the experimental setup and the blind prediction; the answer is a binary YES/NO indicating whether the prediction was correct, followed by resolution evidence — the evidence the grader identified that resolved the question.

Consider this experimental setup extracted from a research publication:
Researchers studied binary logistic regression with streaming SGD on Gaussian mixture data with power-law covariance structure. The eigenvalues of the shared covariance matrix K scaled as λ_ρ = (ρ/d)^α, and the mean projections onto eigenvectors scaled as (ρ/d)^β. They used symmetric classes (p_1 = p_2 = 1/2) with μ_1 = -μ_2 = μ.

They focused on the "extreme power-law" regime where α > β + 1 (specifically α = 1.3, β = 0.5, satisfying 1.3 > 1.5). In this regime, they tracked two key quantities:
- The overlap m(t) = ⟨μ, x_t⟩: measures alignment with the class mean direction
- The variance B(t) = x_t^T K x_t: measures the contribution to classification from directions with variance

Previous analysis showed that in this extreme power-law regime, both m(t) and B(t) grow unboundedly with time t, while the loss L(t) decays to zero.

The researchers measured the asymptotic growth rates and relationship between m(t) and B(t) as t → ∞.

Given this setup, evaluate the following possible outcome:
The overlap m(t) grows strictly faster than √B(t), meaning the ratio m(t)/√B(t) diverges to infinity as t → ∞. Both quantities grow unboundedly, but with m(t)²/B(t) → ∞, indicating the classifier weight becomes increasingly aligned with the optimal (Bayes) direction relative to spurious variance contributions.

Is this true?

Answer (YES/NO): YES